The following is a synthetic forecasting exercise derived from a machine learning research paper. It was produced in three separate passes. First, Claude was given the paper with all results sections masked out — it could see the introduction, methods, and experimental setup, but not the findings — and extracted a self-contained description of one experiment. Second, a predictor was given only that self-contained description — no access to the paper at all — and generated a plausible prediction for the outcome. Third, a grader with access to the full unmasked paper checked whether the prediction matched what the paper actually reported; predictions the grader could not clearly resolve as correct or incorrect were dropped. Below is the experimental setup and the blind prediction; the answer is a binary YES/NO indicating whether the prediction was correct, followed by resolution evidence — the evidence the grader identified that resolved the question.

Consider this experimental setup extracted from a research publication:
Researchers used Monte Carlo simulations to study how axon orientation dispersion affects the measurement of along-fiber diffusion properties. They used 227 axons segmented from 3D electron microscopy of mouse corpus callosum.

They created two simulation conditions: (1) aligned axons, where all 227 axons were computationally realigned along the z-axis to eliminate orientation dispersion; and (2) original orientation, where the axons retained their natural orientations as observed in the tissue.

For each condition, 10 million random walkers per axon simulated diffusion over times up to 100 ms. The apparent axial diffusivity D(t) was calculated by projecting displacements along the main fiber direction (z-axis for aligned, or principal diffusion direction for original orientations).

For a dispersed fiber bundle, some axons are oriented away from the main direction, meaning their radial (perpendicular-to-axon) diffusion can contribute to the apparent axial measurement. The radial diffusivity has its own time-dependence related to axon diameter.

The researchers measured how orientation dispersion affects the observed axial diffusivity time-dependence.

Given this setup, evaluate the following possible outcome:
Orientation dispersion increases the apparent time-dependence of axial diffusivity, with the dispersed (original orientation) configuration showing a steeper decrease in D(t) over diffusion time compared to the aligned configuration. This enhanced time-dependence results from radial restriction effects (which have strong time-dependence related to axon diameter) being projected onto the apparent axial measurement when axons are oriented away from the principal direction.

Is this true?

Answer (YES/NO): NO